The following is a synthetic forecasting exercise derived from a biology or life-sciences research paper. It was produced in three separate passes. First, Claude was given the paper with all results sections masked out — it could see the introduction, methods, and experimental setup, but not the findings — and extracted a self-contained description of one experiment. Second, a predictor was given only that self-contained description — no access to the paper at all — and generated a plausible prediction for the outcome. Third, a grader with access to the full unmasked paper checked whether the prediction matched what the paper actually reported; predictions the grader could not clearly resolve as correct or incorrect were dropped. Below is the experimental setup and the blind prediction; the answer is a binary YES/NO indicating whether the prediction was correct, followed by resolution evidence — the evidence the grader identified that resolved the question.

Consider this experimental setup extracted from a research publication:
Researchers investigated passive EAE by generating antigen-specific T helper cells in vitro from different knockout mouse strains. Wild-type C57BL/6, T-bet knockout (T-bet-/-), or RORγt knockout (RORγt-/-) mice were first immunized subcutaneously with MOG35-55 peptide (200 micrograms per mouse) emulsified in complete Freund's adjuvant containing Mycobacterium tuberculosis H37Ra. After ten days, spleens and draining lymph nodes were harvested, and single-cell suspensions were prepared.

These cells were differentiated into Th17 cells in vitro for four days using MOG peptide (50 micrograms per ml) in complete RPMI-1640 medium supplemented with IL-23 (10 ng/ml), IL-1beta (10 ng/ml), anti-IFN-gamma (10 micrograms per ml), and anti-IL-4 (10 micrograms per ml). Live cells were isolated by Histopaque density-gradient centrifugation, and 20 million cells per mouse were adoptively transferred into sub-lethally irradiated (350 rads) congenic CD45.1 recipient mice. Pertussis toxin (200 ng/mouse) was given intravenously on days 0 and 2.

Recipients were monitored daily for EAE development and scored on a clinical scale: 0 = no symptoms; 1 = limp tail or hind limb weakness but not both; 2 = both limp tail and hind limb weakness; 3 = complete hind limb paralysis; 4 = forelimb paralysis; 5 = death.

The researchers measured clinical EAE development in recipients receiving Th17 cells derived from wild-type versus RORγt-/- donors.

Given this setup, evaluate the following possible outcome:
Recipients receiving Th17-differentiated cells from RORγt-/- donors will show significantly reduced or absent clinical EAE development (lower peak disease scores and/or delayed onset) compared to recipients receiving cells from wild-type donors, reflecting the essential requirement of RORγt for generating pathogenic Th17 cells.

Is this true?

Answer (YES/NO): YES